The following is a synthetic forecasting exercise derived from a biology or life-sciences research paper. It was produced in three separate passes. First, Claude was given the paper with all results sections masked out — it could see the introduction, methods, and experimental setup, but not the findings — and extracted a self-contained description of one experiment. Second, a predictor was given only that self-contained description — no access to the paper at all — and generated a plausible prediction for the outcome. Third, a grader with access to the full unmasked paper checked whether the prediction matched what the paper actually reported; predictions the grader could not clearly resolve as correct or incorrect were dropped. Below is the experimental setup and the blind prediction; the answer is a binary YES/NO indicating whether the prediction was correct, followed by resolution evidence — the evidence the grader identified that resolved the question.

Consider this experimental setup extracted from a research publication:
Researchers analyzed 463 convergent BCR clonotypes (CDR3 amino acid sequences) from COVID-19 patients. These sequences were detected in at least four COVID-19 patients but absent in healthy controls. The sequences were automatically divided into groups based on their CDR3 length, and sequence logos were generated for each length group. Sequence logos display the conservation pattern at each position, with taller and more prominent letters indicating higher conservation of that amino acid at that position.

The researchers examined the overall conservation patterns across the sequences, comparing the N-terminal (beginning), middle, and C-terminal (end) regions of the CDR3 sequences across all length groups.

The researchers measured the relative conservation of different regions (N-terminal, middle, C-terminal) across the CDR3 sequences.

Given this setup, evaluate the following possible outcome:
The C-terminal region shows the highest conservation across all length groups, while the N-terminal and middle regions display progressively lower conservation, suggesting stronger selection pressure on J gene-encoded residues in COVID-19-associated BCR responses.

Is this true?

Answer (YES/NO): NO